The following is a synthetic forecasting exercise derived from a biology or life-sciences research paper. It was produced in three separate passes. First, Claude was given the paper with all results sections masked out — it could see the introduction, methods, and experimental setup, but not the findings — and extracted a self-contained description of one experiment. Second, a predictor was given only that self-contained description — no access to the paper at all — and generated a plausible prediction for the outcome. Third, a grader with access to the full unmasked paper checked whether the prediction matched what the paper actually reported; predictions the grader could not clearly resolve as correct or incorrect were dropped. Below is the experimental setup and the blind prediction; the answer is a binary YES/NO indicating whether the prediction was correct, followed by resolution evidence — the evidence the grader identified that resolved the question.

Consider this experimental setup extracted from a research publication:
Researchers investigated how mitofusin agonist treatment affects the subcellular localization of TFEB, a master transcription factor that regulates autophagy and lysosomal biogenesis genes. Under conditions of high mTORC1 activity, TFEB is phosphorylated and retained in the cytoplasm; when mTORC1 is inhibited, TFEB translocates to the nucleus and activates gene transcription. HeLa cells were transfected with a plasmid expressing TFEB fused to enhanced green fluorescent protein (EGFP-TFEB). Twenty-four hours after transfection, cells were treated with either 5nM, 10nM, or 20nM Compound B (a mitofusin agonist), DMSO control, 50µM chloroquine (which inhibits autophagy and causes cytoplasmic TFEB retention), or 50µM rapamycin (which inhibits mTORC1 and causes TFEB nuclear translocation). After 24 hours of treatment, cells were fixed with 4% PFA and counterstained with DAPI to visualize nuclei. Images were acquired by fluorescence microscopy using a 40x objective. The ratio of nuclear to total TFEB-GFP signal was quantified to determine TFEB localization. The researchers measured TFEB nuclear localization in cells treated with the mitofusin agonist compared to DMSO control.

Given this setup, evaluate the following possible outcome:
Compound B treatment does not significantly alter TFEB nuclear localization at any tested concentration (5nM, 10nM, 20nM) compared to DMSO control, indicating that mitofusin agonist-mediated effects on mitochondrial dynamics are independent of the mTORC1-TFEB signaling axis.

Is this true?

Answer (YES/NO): NO